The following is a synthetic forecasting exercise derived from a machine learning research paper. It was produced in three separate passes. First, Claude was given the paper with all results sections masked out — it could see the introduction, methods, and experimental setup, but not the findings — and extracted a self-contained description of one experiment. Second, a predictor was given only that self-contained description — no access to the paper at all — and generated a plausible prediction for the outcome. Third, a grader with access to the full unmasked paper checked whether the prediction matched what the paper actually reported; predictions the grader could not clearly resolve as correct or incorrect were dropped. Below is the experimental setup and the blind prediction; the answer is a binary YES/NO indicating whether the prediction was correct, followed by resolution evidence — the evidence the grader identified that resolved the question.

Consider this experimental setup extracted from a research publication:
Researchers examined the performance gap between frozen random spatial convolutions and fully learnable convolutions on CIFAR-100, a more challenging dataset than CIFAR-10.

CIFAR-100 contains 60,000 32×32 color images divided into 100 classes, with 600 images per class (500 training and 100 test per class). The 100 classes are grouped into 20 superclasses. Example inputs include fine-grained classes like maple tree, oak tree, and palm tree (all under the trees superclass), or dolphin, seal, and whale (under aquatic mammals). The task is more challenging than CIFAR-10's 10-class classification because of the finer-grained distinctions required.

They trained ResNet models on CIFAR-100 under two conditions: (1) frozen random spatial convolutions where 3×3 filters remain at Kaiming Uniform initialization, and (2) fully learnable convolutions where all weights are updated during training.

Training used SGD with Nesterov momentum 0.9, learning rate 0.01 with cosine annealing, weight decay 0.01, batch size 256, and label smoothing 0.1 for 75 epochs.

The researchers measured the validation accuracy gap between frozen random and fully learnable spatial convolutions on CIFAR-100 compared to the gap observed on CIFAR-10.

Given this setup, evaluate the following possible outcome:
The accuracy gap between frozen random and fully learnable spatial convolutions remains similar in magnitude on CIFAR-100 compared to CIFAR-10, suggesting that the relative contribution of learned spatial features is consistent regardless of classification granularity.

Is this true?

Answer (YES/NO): YES